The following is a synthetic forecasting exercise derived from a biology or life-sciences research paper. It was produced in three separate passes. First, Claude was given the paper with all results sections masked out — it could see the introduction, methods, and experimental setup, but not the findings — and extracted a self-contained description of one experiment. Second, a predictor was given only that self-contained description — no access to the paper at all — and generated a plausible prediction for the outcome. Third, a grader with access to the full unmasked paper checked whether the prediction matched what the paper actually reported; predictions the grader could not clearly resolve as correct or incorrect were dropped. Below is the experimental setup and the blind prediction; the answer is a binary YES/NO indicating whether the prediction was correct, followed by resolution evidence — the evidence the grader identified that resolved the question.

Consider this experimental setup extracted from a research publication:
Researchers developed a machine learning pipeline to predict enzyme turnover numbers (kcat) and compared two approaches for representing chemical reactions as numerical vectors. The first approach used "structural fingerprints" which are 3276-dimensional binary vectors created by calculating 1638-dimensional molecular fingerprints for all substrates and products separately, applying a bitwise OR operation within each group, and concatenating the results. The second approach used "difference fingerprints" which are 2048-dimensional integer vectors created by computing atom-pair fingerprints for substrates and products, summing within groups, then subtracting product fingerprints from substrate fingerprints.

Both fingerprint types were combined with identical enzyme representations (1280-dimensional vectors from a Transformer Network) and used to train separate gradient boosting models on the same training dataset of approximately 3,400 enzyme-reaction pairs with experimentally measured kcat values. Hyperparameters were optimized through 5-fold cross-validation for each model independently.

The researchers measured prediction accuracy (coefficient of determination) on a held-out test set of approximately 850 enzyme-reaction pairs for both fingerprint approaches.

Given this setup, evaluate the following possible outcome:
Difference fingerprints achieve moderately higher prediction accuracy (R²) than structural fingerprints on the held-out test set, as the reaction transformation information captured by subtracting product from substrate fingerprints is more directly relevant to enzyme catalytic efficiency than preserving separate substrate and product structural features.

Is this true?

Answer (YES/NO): NO